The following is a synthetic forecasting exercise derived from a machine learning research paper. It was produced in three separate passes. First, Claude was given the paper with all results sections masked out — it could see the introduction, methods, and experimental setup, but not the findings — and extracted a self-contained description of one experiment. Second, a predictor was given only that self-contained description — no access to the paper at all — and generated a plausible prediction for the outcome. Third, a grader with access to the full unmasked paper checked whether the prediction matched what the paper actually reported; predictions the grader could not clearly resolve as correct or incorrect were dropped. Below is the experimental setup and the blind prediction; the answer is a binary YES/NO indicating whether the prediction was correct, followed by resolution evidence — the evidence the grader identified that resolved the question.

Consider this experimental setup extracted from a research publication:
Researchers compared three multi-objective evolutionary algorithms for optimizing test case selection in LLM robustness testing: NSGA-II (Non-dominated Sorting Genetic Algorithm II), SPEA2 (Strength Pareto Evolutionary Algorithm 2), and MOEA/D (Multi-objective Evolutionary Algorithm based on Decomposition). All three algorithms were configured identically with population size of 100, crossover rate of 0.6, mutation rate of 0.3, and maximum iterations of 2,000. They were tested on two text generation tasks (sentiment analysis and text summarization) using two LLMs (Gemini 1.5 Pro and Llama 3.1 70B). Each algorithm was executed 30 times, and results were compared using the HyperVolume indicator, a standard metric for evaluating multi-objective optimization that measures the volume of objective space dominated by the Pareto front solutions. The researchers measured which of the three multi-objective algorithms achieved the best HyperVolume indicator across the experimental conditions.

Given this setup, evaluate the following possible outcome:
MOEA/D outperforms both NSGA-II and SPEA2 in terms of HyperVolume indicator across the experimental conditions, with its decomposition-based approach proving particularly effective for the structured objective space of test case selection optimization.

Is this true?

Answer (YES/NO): NO